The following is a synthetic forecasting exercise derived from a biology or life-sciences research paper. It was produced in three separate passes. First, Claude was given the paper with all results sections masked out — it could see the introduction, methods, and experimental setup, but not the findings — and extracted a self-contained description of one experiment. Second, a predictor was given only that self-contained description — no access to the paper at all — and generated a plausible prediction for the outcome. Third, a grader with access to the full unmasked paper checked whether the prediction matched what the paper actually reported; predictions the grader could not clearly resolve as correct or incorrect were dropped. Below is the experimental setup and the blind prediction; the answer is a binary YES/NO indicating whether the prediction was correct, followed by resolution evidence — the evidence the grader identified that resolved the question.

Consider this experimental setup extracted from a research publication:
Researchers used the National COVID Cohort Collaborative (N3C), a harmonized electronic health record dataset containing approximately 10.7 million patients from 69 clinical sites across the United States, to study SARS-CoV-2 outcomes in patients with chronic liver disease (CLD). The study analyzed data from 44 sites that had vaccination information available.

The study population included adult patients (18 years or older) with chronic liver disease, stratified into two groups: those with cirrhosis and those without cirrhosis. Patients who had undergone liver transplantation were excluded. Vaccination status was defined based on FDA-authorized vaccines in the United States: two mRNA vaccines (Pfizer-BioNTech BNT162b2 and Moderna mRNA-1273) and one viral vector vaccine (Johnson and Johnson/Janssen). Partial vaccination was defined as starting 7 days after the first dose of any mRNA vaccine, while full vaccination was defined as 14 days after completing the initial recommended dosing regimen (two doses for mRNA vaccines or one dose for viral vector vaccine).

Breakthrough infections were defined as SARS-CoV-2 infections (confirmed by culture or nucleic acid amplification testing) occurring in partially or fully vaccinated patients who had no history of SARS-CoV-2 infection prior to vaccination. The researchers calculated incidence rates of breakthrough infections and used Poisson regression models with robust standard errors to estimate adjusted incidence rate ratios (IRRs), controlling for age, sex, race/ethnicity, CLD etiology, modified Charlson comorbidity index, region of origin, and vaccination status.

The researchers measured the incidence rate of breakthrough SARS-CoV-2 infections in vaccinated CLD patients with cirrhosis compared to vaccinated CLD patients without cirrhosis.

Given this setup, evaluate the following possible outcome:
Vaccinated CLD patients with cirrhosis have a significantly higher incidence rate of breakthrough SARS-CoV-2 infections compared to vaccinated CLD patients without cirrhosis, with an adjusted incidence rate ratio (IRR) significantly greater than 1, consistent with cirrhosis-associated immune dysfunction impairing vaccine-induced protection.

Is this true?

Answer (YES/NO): NO